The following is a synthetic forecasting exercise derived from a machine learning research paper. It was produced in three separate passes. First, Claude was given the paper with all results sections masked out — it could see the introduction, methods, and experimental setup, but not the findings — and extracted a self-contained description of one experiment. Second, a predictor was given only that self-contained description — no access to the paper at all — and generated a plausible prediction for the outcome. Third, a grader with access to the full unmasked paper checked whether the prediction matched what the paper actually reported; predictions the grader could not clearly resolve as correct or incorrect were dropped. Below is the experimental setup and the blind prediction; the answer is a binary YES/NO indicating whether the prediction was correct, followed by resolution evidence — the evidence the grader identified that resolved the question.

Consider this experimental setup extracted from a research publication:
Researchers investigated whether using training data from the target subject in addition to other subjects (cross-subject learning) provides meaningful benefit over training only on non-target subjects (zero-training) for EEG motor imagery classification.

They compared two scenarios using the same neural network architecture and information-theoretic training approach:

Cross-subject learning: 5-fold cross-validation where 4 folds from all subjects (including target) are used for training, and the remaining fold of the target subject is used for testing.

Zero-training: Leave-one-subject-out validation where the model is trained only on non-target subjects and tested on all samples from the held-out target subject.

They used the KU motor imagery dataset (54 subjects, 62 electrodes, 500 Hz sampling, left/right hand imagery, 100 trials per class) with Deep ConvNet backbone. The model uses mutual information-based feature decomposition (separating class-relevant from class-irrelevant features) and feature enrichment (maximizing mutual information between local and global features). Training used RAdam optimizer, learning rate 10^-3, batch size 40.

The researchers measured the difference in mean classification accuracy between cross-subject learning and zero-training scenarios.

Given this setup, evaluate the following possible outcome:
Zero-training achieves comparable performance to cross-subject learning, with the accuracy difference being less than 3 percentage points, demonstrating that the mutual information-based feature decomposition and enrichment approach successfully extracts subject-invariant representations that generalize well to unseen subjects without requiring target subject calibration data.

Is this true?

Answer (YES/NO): NO